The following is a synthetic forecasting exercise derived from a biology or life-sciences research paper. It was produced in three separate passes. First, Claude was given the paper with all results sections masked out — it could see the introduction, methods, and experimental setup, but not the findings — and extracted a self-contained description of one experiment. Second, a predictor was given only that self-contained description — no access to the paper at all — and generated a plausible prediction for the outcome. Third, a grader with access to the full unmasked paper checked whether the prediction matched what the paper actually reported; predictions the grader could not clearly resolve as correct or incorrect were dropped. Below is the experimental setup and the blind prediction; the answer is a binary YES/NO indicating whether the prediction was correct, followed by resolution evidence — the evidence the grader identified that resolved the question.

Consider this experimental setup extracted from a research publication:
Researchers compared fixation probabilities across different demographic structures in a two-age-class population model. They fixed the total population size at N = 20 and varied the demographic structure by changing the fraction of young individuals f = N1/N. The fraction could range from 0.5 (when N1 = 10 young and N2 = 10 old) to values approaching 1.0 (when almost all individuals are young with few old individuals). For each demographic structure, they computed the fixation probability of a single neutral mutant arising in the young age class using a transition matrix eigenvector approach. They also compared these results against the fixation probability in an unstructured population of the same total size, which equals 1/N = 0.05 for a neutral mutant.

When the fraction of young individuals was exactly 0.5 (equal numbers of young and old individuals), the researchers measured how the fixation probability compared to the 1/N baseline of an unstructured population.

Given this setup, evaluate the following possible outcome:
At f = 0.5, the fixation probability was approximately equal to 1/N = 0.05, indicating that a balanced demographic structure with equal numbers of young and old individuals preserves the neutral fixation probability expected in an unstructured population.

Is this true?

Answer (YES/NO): NO